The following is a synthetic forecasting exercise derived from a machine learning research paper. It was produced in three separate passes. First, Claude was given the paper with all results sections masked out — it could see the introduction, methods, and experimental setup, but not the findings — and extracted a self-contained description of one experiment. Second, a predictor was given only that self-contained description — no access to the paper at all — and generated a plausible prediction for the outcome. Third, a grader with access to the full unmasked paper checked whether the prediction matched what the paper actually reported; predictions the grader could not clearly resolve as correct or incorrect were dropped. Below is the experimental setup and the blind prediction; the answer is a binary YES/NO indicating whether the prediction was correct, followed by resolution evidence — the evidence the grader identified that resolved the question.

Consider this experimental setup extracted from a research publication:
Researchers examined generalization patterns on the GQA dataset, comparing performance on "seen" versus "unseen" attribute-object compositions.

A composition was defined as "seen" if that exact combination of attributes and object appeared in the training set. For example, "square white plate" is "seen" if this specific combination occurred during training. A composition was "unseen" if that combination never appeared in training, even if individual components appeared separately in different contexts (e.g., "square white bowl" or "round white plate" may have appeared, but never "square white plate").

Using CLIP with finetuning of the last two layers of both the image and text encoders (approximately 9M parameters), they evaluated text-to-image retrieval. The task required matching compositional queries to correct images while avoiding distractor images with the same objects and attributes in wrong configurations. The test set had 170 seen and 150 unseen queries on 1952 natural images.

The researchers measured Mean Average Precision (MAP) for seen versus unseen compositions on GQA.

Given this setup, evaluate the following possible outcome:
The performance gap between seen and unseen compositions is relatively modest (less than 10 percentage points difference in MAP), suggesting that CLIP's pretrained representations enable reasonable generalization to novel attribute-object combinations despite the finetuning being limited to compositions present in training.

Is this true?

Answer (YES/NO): YES